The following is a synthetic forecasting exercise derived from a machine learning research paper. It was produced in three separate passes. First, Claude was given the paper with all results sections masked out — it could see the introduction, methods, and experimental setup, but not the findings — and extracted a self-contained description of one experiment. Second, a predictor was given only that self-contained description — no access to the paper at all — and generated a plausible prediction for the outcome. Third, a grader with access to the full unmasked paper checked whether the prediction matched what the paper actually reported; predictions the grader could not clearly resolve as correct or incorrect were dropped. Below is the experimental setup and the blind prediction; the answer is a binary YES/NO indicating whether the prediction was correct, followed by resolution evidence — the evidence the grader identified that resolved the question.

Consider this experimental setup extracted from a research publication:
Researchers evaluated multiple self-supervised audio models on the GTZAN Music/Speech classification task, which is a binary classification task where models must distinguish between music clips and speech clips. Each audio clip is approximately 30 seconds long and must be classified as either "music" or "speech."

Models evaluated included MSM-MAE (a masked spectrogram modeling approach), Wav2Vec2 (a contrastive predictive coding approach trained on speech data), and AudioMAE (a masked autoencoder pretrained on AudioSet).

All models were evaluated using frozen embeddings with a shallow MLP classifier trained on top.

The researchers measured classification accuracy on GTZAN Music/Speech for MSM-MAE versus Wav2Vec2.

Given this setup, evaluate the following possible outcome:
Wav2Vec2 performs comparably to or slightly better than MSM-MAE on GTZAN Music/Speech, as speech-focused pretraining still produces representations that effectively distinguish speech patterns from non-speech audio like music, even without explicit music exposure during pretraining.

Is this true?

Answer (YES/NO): NO